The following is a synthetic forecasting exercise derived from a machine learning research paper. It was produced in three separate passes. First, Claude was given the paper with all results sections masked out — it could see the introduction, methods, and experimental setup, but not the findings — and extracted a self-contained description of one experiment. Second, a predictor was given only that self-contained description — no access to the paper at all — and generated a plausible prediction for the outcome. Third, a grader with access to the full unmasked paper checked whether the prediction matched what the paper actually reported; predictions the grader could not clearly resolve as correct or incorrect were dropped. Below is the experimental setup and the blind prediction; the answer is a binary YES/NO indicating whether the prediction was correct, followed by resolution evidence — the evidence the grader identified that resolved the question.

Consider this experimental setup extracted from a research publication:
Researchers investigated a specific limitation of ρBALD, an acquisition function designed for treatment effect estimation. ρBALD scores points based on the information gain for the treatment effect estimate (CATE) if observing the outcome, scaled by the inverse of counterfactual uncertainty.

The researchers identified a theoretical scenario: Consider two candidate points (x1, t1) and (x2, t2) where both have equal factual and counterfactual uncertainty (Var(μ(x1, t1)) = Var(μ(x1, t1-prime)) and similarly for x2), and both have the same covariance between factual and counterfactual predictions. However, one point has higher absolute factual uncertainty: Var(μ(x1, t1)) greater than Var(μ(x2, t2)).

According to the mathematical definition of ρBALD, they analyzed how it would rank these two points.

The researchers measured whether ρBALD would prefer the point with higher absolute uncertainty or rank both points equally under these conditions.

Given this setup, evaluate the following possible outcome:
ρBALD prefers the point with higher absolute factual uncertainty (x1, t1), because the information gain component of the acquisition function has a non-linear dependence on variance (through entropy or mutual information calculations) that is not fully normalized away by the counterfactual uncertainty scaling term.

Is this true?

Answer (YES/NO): NO